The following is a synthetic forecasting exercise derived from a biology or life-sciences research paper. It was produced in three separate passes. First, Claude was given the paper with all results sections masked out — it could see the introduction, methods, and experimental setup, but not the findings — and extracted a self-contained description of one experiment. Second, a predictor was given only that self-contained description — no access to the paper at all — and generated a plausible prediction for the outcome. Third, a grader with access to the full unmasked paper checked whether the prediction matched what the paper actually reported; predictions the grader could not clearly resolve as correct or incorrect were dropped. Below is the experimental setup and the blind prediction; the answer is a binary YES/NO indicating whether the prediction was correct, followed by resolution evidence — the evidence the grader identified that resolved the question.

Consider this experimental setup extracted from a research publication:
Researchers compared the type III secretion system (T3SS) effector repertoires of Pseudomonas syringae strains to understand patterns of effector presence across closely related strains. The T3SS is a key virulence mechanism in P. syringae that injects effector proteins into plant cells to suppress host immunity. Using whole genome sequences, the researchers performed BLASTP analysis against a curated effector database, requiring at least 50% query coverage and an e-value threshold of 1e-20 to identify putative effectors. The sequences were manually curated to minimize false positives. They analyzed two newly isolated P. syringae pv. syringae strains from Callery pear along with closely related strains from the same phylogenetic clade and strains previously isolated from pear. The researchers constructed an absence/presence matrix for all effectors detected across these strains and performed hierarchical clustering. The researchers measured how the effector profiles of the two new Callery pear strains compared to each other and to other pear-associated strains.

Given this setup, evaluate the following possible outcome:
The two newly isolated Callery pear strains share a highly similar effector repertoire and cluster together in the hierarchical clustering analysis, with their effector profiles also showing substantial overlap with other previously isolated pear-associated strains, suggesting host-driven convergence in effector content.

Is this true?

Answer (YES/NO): NO